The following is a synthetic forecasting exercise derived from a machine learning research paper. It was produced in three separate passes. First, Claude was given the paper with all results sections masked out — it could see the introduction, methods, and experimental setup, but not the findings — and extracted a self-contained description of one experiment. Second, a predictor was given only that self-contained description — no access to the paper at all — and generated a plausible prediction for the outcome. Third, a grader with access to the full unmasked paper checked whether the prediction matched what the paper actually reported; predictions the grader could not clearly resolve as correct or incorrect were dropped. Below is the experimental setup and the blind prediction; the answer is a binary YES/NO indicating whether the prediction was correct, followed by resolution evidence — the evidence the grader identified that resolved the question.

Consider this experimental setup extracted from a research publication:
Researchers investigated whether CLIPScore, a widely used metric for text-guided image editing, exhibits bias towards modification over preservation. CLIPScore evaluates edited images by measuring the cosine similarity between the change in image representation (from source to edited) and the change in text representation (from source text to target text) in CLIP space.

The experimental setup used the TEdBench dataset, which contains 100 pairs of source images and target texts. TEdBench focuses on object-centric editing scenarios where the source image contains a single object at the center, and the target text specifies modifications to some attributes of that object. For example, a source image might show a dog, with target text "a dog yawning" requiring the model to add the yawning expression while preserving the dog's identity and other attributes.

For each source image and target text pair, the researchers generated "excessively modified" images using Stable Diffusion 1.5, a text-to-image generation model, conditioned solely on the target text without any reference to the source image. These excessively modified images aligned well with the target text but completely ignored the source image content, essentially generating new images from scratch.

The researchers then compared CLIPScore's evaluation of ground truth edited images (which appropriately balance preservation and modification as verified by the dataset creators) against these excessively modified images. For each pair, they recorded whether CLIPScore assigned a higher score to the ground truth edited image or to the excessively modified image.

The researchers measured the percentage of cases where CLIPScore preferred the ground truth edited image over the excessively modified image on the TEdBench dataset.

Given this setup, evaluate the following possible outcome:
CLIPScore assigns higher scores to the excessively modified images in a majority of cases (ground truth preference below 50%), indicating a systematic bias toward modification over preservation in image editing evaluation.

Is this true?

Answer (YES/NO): YES